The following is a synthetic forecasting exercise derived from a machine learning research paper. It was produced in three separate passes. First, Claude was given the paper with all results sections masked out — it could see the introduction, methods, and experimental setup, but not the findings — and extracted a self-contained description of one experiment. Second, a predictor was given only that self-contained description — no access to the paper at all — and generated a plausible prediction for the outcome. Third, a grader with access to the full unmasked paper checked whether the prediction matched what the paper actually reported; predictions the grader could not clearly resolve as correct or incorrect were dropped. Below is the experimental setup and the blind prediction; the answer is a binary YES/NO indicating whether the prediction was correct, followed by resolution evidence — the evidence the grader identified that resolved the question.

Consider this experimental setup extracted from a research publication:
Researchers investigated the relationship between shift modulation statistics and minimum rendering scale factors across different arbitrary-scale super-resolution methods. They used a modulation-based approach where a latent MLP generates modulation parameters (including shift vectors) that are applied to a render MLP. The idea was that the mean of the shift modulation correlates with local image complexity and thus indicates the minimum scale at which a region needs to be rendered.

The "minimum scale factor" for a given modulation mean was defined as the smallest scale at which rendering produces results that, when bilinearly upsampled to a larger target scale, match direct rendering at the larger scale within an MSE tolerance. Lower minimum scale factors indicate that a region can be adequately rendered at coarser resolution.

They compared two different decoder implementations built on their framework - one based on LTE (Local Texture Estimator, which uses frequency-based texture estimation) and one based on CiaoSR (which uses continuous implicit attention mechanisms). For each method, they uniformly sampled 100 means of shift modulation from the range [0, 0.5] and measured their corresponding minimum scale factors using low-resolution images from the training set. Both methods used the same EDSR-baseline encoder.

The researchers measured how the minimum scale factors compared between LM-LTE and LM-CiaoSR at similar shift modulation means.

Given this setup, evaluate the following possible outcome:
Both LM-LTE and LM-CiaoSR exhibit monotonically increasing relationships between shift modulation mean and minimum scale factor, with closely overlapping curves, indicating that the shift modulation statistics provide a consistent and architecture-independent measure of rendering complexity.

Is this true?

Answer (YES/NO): NO